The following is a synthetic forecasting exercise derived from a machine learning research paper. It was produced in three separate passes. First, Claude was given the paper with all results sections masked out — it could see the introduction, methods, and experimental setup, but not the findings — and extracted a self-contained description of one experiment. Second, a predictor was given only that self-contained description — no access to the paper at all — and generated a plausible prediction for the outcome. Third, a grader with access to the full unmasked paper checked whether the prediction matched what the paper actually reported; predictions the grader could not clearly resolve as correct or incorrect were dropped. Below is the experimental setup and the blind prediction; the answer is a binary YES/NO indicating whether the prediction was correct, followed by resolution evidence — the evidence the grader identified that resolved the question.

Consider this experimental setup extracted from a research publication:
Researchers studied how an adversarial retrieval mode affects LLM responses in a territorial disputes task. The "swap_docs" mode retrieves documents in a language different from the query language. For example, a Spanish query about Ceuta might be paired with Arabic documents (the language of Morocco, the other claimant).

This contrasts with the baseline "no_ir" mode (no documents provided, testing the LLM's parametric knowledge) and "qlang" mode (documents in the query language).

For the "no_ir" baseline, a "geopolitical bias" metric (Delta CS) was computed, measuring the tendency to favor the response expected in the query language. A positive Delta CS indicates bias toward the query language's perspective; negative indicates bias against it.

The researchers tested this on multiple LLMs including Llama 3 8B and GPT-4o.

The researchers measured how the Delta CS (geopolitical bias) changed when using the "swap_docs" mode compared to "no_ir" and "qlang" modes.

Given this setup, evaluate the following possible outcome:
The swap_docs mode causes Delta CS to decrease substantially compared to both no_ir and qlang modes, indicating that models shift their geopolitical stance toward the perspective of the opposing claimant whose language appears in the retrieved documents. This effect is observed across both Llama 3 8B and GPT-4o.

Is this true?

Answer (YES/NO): YES